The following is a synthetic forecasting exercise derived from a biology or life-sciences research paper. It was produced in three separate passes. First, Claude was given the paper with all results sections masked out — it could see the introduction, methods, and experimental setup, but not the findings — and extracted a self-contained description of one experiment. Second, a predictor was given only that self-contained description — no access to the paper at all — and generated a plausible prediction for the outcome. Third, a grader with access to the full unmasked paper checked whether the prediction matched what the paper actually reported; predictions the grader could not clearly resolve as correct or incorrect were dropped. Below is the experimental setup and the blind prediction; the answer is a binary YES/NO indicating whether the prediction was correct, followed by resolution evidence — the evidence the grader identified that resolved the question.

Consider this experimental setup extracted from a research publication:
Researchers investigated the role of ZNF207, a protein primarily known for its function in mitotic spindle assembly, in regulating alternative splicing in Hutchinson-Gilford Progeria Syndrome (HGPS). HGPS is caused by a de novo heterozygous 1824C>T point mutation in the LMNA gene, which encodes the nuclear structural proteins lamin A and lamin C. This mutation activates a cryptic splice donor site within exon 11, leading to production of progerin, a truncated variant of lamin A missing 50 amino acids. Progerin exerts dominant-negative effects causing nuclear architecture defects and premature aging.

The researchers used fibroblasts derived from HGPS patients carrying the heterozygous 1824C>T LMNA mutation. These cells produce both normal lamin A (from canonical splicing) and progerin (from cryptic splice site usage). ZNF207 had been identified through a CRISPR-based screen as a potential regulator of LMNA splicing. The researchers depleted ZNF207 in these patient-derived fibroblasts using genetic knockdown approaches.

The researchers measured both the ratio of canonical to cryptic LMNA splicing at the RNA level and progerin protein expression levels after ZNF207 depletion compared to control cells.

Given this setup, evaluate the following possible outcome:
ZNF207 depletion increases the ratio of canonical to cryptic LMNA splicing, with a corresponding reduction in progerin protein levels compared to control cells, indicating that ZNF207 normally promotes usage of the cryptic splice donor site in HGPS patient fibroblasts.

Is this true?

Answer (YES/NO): YES